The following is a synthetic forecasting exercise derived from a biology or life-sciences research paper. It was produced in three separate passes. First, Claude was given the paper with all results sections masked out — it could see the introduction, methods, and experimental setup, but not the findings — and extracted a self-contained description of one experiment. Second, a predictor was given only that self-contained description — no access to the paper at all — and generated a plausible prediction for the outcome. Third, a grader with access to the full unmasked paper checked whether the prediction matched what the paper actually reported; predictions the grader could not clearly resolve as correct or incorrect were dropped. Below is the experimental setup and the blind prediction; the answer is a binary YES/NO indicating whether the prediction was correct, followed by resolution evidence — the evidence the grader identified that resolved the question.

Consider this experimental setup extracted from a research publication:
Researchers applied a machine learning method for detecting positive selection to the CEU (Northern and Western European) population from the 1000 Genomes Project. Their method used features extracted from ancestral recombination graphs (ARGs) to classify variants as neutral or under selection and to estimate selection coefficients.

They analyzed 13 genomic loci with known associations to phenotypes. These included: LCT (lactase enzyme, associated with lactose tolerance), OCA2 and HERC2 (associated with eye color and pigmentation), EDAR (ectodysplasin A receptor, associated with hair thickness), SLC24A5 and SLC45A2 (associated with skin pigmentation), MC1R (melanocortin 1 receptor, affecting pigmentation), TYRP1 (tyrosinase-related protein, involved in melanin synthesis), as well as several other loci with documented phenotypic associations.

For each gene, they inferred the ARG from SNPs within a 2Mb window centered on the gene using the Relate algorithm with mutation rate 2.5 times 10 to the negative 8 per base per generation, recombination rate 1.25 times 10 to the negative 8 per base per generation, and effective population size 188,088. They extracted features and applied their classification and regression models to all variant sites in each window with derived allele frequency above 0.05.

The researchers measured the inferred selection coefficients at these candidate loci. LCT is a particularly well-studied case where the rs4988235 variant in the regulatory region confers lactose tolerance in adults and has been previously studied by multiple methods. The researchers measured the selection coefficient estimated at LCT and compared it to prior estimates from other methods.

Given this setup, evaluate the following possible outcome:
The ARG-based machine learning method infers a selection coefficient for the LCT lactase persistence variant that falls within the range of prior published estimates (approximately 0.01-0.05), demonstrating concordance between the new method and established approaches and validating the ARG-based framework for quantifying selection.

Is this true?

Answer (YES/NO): YES